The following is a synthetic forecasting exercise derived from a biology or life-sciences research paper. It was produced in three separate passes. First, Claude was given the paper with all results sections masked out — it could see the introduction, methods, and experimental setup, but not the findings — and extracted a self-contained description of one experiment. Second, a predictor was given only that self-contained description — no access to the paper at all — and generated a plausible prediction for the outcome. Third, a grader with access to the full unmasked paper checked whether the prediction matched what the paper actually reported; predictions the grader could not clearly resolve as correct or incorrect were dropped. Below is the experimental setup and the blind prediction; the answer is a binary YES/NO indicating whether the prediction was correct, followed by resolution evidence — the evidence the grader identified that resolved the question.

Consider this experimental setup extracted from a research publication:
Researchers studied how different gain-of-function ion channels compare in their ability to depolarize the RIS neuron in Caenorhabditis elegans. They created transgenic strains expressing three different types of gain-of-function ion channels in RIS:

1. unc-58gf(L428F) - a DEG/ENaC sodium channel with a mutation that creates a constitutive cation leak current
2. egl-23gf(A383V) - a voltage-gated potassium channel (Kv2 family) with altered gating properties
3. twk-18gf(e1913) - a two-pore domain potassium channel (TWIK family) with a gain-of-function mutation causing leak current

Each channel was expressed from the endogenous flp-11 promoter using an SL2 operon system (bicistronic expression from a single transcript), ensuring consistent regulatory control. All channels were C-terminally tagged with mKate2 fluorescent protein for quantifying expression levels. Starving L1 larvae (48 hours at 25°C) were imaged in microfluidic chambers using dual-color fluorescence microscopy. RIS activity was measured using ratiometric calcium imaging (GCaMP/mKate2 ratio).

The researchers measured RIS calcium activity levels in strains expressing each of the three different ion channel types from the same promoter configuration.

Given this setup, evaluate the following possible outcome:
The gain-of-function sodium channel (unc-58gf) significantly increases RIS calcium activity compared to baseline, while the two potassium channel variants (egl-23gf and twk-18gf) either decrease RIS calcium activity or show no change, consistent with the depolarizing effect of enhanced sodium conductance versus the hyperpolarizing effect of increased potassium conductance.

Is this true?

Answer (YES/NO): YES